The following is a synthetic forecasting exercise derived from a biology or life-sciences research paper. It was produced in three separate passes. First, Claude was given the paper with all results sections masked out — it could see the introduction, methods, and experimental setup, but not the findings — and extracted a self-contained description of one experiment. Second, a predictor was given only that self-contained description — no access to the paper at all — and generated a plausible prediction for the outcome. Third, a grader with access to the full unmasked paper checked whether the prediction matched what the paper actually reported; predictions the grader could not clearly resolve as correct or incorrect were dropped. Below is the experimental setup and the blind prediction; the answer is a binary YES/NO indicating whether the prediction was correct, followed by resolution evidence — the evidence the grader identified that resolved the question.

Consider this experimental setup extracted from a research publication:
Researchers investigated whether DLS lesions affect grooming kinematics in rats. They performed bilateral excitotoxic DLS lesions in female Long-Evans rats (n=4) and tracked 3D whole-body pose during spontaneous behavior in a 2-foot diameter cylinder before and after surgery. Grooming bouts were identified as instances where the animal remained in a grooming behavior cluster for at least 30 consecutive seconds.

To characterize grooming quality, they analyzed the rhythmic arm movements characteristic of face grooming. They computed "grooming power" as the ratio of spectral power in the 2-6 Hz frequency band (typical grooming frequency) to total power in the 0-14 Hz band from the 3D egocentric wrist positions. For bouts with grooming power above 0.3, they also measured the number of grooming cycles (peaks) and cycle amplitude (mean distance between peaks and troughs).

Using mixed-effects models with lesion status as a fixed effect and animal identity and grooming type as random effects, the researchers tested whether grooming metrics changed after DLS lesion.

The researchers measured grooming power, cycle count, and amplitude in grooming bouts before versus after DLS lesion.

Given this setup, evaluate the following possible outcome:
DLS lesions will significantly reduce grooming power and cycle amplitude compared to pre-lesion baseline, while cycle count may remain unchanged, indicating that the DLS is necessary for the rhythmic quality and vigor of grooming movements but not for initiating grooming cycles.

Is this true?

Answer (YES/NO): NO